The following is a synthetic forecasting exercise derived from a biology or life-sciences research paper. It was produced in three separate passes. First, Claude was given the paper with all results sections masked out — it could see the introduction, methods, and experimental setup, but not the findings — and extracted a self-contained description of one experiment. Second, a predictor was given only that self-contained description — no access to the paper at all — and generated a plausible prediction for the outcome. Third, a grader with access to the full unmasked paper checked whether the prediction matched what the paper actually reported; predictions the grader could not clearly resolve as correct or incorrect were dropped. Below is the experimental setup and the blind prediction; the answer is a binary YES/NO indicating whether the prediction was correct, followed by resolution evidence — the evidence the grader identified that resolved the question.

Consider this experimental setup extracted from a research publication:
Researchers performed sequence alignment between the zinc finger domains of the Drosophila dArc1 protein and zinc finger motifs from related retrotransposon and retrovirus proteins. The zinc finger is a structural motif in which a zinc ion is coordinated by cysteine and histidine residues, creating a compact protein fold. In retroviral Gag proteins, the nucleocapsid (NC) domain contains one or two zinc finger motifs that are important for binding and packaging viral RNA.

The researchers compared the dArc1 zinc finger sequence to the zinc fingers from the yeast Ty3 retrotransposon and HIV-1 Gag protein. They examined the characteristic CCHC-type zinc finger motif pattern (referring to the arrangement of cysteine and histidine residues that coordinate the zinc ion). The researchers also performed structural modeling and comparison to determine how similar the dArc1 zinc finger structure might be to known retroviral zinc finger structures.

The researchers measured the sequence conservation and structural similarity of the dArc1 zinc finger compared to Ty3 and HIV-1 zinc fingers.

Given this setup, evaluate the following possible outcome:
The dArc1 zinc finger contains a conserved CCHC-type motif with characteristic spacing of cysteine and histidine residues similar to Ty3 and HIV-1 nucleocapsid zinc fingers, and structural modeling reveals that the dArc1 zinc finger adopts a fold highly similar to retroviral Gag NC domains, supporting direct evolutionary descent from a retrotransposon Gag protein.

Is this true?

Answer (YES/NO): YES